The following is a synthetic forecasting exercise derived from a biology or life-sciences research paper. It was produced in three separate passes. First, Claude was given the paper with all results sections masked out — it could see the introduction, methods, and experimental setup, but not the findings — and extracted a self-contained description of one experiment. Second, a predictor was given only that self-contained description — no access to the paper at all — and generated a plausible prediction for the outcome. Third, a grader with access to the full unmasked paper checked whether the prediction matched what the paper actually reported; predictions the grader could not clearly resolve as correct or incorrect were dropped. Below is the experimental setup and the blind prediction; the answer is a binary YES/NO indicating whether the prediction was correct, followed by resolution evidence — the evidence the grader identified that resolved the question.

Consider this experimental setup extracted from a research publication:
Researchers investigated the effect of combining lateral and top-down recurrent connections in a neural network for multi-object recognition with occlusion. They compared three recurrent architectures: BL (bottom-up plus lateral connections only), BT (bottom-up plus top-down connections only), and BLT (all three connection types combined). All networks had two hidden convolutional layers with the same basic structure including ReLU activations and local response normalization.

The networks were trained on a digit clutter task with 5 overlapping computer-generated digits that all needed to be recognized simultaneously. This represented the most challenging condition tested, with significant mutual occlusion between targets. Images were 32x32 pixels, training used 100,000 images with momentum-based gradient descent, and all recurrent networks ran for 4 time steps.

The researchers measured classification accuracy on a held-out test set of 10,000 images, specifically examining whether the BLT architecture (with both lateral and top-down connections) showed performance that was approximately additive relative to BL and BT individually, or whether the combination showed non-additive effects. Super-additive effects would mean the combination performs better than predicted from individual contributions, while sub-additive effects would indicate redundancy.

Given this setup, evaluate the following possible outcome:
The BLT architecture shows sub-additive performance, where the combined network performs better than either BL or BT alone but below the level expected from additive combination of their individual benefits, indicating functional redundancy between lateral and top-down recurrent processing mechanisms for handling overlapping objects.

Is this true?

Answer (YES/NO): YES